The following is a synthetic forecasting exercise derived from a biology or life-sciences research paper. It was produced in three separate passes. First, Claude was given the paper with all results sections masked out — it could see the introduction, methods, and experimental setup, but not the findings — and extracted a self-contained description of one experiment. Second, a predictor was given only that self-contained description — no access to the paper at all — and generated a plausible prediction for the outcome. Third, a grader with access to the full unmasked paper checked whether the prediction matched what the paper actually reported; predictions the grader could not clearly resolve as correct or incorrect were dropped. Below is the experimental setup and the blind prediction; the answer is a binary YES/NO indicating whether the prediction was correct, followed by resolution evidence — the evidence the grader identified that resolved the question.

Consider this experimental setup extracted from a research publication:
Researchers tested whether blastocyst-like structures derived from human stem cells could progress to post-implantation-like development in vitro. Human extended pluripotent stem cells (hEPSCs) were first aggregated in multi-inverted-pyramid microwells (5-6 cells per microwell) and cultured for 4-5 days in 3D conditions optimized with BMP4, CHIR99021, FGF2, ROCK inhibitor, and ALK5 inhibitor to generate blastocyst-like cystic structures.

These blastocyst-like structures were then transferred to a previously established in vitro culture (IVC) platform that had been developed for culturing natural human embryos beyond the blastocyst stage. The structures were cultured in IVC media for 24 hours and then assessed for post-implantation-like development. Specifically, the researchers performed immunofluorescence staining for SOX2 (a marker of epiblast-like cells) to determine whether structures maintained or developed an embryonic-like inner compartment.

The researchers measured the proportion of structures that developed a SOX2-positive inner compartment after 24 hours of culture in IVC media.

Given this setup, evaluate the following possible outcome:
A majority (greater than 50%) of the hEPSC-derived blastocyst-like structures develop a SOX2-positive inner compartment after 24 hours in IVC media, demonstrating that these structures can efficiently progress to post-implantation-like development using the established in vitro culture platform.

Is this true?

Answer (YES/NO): YES